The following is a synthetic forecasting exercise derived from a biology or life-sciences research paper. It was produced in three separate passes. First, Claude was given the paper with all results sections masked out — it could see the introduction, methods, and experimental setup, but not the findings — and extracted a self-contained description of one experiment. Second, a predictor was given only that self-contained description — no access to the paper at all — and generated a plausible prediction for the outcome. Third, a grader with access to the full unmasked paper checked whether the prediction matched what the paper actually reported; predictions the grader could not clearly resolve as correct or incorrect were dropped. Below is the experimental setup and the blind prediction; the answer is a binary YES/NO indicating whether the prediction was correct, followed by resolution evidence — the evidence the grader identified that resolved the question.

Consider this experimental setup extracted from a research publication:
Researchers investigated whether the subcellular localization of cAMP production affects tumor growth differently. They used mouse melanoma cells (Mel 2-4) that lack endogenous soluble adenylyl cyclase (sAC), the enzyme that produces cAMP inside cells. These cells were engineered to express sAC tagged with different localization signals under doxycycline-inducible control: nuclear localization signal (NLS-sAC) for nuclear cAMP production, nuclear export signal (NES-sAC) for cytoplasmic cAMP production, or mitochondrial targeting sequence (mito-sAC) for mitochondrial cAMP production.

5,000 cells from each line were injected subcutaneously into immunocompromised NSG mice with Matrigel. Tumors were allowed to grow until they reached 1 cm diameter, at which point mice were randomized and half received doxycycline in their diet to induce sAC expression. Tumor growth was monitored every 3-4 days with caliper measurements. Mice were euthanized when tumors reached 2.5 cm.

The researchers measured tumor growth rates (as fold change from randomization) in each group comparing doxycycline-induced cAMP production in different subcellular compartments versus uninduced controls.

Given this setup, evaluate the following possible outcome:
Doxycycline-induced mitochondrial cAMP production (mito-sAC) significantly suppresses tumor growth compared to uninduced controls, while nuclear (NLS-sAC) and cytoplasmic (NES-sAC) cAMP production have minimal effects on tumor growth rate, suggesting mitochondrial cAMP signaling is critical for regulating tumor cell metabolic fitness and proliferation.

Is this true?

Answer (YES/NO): NO